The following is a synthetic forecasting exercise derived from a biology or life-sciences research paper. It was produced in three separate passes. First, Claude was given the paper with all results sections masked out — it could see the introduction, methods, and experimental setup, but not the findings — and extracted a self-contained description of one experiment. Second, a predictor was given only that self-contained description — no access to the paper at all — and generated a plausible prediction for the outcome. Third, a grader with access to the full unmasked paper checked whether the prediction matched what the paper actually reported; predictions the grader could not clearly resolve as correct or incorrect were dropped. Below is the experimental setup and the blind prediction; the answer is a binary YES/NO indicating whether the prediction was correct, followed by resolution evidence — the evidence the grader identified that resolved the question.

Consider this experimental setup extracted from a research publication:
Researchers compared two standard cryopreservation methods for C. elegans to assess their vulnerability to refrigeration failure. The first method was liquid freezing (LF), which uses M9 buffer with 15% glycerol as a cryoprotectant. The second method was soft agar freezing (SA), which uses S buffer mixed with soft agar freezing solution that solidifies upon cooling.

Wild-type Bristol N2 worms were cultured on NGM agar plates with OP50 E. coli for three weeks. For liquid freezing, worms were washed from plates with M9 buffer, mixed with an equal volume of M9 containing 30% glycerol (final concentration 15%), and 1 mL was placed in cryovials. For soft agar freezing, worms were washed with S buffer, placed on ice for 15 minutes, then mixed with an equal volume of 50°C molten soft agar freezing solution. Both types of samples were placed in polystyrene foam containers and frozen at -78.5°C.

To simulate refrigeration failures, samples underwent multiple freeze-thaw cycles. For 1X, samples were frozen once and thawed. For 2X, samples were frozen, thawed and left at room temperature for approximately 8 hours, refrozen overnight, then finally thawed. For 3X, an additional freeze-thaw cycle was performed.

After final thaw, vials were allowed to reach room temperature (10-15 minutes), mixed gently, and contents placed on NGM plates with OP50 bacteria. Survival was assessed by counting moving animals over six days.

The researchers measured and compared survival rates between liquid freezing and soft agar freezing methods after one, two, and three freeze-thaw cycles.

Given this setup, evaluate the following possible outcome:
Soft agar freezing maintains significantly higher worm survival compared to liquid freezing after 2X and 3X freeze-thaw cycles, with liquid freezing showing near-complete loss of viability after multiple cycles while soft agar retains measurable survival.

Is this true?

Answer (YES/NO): NO